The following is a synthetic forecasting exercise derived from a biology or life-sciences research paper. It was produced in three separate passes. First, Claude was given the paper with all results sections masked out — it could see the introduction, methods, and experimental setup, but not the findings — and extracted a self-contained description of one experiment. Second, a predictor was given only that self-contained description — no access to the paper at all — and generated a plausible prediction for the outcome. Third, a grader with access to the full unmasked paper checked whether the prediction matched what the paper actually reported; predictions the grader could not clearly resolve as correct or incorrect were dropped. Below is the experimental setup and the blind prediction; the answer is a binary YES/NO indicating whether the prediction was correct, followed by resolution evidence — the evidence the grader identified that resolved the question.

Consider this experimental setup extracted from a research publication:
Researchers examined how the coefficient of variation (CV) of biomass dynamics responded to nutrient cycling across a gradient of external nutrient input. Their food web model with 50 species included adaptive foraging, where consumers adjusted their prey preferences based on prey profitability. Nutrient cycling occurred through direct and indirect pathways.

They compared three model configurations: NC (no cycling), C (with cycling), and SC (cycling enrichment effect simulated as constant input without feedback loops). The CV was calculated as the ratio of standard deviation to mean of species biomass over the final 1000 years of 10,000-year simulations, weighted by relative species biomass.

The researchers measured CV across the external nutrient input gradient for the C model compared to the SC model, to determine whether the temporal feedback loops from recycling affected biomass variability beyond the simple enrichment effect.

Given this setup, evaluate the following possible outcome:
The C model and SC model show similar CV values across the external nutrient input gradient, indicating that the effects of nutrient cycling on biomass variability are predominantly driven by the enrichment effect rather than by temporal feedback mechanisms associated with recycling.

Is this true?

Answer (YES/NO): YES